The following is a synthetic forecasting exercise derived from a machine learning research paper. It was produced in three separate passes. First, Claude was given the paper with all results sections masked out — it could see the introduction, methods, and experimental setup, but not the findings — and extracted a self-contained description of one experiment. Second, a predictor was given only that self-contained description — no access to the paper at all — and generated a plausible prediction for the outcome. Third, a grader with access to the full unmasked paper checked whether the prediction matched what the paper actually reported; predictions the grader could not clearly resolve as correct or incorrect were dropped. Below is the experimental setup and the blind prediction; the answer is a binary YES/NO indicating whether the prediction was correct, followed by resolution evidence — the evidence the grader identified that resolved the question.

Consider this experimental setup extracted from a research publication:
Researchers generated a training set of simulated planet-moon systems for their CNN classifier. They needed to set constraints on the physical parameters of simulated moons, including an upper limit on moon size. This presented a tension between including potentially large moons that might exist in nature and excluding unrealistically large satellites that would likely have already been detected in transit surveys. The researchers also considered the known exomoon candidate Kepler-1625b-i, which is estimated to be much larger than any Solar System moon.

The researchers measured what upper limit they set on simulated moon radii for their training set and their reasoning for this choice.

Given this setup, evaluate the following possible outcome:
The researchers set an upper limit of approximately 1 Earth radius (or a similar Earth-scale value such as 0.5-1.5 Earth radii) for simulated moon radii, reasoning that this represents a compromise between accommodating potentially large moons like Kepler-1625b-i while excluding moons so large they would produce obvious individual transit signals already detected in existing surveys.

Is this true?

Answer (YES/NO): NO